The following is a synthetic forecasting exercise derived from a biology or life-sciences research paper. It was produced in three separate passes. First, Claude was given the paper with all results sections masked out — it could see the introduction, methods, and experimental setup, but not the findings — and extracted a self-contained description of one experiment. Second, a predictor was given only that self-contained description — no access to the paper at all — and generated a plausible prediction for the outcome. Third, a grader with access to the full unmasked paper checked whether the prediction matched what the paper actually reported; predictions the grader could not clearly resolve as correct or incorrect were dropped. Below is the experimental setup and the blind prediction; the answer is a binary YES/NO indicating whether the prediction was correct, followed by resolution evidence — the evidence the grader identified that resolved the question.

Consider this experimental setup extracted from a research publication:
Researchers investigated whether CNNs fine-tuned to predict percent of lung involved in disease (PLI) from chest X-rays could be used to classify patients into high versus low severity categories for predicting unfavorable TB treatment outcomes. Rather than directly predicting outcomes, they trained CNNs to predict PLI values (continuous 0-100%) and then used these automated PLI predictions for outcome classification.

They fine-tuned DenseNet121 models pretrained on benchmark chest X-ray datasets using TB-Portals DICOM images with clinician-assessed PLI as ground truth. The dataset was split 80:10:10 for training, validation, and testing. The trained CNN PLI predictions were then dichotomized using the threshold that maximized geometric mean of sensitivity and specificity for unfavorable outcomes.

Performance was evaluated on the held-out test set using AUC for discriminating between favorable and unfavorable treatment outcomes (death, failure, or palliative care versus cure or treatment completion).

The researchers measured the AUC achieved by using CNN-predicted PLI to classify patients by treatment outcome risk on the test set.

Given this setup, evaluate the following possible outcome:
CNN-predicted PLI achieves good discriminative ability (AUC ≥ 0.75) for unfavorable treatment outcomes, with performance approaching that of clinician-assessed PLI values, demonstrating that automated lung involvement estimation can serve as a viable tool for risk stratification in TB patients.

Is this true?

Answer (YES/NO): NO